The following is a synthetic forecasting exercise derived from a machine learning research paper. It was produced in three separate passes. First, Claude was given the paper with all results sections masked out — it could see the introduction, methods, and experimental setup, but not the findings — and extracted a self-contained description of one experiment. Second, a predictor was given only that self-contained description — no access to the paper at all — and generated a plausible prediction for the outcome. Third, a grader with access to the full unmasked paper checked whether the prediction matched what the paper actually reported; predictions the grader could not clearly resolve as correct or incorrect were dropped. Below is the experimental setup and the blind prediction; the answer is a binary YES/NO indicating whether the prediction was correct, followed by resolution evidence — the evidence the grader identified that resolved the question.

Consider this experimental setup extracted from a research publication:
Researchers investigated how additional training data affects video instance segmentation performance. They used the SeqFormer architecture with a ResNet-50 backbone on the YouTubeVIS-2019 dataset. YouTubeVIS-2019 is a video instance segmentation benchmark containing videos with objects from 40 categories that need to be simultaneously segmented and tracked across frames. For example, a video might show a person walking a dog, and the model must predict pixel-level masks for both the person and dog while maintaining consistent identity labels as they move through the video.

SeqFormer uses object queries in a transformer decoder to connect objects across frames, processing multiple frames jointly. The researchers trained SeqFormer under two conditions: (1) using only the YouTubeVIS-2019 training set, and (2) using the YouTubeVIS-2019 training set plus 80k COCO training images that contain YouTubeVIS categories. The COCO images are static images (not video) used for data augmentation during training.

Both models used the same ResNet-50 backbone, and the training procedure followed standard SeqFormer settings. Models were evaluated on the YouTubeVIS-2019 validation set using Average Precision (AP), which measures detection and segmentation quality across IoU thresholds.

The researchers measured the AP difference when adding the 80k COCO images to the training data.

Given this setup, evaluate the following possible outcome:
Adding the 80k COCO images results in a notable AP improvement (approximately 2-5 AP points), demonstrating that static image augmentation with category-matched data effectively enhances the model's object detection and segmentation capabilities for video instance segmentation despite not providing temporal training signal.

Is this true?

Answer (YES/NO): YES